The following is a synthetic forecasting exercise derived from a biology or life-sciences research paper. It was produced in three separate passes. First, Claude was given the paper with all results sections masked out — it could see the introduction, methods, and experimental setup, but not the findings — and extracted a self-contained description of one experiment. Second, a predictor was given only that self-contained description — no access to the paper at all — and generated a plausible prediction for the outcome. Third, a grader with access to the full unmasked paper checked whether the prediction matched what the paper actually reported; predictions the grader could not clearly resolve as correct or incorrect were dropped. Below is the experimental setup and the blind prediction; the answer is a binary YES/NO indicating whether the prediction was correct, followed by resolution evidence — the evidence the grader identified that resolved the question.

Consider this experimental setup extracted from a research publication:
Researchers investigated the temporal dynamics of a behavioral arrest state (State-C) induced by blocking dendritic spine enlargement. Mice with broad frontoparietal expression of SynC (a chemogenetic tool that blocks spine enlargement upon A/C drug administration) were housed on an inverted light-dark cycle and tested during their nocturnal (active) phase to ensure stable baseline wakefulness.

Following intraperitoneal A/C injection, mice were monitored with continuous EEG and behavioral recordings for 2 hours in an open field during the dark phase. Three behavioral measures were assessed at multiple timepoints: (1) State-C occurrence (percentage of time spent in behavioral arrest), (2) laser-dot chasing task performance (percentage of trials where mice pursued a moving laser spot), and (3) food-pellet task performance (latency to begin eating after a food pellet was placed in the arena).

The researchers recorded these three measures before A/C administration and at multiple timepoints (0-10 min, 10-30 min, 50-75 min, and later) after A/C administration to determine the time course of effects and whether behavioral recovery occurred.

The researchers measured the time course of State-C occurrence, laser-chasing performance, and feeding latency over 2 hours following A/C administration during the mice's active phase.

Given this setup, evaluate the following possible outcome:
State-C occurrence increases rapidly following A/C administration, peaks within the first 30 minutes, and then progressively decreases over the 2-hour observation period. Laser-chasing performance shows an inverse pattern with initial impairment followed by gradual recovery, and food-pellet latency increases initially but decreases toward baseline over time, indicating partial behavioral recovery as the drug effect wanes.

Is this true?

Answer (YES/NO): YES